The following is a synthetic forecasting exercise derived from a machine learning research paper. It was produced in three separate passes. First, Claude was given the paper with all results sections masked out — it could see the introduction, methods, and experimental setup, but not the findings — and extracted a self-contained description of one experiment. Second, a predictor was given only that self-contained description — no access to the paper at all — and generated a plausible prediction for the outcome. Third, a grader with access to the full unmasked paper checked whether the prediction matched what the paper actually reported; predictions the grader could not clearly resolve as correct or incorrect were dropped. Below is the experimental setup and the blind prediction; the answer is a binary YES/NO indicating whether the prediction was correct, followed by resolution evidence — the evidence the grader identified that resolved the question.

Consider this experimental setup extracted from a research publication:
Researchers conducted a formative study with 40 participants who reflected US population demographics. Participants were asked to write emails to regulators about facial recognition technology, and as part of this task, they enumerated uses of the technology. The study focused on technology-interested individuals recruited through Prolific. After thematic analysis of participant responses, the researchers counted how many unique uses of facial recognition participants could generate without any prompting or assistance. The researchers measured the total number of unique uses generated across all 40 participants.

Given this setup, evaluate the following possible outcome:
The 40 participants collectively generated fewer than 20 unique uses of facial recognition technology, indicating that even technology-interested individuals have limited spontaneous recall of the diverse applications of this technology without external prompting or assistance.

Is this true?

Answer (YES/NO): NO